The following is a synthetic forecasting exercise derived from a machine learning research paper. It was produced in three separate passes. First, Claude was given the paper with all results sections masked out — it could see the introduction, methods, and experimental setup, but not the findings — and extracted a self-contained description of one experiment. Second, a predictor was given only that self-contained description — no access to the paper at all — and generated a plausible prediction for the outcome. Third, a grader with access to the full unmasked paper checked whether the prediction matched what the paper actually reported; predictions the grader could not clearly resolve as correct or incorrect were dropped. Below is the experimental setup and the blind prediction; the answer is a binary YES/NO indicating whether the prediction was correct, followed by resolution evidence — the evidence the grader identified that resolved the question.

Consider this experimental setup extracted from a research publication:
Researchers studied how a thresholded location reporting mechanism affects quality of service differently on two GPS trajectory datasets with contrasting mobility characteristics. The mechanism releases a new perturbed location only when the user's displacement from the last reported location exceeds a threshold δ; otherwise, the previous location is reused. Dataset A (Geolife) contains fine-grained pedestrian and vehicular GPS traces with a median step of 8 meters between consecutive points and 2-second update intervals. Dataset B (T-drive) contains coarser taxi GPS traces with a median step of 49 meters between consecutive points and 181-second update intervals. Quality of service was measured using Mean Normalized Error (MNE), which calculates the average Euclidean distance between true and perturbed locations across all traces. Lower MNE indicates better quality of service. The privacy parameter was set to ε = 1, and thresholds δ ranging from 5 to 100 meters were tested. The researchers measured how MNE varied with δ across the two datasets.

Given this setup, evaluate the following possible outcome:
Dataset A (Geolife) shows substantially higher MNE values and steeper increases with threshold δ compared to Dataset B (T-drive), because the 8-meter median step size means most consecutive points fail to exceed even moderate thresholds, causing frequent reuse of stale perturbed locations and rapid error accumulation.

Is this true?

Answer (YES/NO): YES